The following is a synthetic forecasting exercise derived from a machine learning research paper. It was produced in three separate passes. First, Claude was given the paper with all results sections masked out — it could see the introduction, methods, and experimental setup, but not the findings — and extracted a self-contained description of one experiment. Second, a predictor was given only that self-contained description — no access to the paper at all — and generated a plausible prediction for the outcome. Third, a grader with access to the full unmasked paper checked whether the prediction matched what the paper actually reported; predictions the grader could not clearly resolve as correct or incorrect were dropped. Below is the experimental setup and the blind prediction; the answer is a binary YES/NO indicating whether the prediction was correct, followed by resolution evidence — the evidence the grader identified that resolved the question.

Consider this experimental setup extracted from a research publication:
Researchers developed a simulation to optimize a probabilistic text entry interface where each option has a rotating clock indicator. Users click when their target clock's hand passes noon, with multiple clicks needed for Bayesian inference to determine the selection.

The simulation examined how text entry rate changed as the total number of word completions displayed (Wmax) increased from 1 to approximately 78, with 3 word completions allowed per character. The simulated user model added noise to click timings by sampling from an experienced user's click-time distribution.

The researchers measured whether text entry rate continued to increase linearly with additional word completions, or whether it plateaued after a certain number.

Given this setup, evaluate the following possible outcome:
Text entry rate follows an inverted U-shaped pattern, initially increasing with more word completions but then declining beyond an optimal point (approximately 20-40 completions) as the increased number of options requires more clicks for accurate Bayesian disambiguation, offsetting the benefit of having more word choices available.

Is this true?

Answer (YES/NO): NO